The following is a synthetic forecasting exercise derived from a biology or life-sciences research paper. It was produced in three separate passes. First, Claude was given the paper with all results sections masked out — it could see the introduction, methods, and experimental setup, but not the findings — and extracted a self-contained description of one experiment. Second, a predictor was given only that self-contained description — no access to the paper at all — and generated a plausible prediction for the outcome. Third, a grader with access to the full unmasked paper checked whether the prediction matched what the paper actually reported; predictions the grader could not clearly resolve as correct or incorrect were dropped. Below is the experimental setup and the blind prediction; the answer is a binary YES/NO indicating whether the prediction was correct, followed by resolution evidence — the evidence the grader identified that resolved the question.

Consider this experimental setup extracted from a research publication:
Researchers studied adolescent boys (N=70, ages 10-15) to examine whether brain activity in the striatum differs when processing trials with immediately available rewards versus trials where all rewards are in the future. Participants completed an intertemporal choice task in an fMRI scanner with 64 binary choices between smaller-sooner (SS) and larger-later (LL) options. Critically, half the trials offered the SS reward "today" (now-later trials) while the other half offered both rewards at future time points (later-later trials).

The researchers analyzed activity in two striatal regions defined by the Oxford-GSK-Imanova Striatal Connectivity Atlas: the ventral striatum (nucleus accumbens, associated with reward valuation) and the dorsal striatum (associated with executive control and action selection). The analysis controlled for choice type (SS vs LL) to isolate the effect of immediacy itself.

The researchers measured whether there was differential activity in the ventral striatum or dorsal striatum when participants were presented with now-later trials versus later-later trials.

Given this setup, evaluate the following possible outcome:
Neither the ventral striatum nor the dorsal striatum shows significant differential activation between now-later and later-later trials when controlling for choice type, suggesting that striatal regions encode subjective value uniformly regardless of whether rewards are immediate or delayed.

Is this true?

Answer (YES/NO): YES